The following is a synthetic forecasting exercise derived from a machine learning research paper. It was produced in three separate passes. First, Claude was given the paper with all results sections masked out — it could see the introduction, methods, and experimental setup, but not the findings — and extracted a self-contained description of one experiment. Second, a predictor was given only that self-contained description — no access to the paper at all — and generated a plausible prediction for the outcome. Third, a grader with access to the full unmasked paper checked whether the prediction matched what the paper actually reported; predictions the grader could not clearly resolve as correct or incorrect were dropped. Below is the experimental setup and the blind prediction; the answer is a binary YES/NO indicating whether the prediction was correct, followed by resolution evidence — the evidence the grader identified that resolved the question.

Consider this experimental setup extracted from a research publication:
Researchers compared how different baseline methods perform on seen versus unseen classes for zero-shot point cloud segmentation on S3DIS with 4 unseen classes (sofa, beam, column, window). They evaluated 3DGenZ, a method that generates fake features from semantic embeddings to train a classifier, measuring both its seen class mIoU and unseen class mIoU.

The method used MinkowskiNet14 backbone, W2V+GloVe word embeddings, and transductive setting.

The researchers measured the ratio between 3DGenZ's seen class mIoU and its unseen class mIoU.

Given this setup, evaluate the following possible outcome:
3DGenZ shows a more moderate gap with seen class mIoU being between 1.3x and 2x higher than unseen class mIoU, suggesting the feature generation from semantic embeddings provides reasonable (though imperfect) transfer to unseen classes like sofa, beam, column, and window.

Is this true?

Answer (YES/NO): NO